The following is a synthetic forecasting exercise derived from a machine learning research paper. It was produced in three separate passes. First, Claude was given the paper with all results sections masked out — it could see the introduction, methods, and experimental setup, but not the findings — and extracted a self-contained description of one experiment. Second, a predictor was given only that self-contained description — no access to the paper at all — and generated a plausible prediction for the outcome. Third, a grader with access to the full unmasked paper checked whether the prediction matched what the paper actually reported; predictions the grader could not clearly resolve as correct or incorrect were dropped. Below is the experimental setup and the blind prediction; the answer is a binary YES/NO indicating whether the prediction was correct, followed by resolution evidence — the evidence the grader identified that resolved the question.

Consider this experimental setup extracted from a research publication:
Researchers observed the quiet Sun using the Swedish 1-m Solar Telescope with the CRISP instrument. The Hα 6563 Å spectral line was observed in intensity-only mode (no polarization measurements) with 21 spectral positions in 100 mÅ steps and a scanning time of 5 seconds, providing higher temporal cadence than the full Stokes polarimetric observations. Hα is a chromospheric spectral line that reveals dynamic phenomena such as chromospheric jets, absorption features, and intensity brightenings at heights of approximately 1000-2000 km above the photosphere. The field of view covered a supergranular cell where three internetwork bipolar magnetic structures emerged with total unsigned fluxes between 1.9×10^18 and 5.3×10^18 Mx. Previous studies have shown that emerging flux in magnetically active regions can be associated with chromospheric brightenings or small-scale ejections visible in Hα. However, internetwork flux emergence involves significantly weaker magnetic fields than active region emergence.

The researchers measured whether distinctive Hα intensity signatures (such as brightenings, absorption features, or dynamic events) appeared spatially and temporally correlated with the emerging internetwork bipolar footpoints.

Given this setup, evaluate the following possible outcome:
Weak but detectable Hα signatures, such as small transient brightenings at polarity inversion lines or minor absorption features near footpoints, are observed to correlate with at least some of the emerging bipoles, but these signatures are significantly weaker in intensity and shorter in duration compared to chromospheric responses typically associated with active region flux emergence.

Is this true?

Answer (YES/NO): NO